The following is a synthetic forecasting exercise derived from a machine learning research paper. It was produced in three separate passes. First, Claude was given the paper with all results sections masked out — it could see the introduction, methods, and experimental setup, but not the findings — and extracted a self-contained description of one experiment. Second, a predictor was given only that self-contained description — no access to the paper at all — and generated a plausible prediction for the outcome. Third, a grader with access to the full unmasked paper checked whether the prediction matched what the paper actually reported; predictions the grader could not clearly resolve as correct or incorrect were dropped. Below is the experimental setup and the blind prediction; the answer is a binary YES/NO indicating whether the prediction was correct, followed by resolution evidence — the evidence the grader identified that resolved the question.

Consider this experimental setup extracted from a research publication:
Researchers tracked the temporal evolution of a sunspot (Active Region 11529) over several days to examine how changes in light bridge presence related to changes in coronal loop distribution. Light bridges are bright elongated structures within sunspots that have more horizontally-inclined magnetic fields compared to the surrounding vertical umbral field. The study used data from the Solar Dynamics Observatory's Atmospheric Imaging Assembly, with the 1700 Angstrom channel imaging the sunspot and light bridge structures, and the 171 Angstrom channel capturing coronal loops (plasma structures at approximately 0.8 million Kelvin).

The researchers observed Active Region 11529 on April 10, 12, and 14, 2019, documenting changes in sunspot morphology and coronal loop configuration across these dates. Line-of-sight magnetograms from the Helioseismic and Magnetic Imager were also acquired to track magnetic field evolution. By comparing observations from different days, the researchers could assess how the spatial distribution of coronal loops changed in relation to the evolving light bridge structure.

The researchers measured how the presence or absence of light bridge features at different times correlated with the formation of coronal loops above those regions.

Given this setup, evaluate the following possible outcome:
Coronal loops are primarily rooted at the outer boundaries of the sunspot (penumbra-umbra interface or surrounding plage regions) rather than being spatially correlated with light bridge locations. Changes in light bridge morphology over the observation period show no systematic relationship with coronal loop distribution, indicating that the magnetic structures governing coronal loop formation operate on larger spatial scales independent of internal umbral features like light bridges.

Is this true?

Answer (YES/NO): NO